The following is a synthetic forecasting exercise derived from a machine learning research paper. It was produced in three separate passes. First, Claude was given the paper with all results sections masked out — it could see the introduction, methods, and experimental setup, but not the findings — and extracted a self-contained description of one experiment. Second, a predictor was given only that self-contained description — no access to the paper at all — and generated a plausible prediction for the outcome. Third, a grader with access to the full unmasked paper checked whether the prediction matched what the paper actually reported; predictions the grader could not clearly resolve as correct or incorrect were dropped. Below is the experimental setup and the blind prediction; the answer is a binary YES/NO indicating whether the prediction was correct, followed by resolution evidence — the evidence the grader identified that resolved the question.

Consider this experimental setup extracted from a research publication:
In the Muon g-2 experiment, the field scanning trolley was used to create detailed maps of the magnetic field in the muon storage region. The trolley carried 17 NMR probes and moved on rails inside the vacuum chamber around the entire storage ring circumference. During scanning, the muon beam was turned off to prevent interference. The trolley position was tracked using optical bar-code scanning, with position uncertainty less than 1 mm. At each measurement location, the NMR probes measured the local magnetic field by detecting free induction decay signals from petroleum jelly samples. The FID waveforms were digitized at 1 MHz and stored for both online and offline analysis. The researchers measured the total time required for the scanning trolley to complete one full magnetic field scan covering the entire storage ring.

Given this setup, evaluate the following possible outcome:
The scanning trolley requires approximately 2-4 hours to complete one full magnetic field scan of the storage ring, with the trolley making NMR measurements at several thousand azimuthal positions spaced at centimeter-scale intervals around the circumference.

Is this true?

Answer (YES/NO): YES